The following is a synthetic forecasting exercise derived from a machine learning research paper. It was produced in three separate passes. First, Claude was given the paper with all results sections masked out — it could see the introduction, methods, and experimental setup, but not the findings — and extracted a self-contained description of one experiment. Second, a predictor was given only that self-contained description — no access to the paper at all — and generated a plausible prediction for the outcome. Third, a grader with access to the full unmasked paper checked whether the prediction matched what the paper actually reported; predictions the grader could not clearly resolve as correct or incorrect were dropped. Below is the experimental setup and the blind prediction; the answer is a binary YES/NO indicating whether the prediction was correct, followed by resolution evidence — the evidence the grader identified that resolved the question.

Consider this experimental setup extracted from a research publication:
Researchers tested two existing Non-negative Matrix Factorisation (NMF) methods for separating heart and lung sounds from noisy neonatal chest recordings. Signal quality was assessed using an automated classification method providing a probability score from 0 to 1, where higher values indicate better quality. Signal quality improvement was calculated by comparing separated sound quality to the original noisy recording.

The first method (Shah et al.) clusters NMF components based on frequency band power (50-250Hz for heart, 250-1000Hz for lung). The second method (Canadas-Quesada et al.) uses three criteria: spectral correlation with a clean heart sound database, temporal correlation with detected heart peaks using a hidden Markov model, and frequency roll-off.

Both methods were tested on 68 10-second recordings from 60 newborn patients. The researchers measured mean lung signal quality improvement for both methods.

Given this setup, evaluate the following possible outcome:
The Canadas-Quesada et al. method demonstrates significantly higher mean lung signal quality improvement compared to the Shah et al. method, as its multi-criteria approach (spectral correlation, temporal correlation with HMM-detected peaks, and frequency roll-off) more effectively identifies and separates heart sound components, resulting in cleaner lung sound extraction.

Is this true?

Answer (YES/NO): NO